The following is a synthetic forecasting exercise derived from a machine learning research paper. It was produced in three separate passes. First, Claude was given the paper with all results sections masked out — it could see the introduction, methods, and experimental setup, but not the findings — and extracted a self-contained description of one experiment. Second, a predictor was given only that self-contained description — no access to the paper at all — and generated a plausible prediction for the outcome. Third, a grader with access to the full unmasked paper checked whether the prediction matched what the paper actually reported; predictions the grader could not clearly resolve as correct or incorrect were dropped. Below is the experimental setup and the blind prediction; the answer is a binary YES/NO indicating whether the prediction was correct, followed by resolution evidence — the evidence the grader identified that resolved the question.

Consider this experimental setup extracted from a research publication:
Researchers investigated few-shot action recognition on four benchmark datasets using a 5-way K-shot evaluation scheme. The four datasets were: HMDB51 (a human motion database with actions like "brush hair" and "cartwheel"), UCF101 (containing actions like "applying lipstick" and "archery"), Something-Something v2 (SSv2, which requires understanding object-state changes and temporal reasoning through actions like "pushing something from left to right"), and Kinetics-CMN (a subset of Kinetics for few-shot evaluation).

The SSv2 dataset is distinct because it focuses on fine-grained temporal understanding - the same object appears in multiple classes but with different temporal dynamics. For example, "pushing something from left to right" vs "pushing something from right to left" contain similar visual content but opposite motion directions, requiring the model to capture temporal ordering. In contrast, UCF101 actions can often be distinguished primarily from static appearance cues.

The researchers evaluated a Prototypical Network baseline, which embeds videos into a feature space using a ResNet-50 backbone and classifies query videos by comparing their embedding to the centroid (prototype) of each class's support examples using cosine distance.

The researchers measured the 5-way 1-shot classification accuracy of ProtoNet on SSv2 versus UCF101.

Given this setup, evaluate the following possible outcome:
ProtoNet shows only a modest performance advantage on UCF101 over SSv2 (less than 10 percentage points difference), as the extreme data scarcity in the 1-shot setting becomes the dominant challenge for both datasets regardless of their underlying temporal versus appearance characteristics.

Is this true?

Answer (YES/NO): NO